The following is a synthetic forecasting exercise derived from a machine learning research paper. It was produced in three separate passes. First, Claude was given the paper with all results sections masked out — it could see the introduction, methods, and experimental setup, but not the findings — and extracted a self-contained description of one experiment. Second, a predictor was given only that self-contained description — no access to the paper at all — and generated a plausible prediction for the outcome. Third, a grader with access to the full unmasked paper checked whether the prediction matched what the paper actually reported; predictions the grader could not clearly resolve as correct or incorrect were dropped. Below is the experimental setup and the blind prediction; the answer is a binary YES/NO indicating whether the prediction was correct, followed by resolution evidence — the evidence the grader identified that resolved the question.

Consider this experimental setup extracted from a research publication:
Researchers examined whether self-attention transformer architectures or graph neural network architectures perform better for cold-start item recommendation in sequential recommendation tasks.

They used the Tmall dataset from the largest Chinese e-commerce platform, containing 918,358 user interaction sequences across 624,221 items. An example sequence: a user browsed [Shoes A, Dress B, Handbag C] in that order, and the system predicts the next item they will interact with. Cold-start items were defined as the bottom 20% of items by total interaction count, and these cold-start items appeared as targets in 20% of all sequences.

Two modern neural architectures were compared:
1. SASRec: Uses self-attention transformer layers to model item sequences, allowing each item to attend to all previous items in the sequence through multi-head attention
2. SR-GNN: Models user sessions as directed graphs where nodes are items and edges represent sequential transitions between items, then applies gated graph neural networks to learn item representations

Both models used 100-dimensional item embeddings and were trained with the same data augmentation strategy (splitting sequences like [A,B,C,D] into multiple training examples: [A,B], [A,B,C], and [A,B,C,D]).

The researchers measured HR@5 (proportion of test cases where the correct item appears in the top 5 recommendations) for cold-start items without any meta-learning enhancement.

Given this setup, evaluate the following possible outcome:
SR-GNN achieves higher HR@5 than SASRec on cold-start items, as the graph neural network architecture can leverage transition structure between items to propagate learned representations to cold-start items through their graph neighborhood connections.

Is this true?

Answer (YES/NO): YES